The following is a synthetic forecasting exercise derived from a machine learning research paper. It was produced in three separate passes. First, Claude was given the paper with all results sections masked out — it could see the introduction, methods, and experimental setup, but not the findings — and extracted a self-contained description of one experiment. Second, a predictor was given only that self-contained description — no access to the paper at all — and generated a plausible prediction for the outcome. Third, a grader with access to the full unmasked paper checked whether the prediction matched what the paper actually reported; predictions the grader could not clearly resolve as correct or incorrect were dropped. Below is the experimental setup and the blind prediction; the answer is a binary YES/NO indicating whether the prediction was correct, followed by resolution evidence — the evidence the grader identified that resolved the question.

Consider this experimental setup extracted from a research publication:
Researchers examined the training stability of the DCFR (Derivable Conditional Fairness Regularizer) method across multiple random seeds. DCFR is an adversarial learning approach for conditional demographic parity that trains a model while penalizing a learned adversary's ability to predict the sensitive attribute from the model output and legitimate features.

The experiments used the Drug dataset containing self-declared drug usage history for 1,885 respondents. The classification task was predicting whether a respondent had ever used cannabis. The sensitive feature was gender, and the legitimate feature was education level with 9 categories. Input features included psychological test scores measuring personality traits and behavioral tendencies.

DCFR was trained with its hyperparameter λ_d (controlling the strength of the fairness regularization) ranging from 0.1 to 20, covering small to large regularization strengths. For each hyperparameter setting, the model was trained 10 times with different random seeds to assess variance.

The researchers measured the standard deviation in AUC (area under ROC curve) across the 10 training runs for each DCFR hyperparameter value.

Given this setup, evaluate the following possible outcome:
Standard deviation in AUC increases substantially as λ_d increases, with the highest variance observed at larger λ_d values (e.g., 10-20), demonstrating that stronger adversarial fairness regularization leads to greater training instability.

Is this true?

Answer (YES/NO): NO